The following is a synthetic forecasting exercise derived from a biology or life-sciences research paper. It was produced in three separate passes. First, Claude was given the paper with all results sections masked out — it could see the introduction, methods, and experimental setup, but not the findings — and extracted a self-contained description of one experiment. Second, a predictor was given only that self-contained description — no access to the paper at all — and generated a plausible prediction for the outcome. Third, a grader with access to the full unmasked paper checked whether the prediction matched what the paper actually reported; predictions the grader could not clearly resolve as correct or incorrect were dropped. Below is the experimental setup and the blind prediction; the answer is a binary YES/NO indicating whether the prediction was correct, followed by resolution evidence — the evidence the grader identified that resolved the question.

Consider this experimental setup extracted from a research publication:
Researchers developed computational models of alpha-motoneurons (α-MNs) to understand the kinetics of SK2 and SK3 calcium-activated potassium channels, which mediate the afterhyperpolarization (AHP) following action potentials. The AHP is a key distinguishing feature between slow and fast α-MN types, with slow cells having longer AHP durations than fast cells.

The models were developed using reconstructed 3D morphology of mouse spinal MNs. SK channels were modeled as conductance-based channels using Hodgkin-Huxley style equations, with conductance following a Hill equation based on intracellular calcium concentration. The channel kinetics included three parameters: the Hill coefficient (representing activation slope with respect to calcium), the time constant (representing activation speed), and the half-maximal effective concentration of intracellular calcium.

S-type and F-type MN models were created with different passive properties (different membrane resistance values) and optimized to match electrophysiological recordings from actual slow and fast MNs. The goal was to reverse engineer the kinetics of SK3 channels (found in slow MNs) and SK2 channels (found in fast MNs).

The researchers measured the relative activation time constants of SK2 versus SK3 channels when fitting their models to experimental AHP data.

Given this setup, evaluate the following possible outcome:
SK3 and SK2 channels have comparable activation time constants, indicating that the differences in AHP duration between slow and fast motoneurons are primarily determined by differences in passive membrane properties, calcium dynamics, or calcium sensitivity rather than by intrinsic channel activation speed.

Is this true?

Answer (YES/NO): NO